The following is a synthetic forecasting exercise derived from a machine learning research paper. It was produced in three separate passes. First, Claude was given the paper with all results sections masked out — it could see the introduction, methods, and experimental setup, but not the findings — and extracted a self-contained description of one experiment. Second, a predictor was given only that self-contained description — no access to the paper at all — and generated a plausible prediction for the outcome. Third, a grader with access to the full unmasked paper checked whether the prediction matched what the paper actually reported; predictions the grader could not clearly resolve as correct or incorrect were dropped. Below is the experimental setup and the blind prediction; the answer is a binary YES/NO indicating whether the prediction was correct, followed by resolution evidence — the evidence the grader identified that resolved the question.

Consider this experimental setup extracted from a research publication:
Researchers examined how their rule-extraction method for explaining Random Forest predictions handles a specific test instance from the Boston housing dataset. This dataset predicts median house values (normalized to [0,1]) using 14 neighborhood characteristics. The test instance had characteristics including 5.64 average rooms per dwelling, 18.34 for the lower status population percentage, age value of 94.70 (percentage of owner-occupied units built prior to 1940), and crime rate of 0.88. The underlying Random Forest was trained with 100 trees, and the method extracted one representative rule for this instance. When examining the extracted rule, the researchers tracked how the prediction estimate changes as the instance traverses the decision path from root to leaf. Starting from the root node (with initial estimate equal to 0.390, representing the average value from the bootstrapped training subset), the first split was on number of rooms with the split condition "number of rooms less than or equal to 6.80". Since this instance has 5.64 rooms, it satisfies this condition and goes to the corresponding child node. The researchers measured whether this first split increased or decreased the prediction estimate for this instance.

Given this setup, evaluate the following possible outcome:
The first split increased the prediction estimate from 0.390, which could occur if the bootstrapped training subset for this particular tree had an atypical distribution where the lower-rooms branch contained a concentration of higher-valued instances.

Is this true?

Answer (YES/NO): NO